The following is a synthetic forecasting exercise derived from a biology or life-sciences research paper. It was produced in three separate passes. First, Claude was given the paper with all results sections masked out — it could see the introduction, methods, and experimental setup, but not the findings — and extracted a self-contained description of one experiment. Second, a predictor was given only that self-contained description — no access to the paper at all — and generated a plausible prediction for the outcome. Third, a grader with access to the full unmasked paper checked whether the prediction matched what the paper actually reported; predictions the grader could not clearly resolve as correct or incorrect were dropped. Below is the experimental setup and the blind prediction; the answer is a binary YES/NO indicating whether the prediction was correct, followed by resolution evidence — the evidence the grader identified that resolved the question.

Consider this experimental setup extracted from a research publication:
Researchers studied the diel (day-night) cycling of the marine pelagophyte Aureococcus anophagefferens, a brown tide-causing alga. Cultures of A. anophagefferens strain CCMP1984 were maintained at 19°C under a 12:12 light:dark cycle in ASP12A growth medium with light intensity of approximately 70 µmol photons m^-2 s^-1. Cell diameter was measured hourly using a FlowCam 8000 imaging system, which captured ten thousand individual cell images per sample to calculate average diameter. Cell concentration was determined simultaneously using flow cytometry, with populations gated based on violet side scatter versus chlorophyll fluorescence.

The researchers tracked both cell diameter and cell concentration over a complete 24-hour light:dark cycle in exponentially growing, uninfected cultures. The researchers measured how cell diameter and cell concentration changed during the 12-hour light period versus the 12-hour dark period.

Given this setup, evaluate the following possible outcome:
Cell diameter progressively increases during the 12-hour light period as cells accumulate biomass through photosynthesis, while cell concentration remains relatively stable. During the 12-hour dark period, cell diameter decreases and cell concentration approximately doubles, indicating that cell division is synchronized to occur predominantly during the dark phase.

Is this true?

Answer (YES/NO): NO